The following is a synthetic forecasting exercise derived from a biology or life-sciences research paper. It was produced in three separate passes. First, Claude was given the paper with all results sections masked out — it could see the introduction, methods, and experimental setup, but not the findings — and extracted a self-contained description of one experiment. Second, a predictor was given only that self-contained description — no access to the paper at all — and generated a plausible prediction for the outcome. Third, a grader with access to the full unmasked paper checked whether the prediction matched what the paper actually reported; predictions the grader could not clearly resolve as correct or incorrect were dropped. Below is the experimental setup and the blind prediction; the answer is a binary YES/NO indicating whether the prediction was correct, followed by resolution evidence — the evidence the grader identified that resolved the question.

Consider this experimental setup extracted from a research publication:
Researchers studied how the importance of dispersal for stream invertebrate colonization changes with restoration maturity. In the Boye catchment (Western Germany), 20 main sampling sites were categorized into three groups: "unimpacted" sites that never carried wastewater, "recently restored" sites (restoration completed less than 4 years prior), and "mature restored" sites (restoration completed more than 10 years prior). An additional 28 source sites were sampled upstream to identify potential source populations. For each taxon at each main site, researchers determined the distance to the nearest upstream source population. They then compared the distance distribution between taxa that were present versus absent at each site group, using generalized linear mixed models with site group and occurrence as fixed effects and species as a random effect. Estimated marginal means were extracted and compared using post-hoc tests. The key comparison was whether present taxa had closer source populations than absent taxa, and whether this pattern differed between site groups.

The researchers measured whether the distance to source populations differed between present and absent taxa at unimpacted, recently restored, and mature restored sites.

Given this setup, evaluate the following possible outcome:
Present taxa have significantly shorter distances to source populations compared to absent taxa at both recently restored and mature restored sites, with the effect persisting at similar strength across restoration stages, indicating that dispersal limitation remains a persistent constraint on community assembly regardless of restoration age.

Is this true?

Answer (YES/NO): NO